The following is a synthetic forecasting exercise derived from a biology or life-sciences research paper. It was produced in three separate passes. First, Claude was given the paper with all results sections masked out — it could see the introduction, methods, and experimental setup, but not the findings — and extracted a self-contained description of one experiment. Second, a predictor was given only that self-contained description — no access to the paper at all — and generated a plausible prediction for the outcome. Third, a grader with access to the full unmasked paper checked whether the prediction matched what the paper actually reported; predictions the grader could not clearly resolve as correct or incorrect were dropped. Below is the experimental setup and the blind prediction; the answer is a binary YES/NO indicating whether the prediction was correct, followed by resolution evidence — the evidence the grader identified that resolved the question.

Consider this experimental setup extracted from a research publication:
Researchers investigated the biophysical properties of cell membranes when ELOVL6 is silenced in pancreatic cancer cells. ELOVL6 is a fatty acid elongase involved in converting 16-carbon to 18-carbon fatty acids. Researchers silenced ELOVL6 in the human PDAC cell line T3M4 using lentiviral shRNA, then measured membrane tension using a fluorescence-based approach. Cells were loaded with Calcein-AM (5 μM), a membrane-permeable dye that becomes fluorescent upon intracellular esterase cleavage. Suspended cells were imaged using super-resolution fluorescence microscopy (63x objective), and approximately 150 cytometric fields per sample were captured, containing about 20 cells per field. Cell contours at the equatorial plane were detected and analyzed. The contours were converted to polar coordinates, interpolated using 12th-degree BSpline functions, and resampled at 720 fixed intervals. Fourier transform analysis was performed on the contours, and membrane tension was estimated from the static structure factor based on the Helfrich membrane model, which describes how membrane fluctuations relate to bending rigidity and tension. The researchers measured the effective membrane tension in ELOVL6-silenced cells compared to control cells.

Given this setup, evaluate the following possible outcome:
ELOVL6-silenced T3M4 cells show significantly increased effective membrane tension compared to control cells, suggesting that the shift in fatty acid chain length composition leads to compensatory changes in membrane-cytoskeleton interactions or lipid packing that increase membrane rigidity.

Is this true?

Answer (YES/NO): NO